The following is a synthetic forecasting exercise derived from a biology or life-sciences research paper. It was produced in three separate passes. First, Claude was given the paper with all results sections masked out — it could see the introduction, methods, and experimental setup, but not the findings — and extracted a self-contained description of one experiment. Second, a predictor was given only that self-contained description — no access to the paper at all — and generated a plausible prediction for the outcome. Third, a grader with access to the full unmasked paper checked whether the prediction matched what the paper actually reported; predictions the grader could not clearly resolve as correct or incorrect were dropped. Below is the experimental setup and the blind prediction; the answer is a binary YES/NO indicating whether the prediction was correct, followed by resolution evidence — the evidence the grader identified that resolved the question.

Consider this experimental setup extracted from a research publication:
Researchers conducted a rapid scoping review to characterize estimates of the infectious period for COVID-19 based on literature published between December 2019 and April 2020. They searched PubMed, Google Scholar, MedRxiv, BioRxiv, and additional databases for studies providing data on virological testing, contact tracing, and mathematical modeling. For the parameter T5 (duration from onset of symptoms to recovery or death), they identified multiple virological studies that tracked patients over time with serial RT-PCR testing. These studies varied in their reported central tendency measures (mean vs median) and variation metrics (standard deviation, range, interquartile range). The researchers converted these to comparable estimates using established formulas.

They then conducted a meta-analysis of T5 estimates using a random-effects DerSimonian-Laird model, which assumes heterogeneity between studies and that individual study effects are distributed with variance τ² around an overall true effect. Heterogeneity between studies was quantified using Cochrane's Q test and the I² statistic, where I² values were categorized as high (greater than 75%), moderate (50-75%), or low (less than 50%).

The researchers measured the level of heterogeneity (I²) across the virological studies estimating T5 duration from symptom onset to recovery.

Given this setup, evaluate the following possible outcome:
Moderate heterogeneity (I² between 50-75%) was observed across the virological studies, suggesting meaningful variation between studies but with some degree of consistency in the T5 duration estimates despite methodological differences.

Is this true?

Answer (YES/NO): NO